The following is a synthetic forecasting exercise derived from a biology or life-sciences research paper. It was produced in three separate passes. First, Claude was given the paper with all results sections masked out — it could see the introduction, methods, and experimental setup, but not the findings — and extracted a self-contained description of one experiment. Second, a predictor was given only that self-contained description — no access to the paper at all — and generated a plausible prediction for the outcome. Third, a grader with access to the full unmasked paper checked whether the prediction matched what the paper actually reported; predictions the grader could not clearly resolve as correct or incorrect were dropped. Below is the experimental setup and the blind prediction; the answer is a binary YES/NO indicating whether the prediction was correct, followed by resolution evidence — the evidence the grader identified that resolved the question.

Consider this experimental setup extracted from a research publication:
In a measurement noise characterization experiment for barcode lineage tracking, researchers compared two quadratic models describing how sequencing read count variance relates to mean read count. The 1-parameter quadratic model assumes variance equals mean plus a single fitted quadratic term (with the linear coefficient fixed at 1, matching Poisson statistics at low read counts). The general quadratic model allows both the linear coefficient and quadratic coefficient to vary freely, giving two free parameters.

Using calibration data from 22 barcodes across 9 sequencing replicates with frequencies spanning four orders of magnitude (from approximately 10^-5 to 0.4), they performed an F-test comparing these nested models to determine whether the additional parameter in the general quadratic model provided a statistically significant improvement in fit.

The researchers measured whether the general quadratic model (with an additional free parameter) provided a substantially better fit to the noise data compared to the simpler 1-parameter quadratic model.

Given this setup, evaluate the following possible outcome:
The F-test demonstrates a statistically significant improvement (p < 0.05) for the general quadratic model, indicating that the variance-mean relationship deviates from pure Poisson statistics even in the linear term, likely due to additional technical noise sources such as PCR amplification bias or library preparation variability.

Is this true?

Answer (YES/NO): YES